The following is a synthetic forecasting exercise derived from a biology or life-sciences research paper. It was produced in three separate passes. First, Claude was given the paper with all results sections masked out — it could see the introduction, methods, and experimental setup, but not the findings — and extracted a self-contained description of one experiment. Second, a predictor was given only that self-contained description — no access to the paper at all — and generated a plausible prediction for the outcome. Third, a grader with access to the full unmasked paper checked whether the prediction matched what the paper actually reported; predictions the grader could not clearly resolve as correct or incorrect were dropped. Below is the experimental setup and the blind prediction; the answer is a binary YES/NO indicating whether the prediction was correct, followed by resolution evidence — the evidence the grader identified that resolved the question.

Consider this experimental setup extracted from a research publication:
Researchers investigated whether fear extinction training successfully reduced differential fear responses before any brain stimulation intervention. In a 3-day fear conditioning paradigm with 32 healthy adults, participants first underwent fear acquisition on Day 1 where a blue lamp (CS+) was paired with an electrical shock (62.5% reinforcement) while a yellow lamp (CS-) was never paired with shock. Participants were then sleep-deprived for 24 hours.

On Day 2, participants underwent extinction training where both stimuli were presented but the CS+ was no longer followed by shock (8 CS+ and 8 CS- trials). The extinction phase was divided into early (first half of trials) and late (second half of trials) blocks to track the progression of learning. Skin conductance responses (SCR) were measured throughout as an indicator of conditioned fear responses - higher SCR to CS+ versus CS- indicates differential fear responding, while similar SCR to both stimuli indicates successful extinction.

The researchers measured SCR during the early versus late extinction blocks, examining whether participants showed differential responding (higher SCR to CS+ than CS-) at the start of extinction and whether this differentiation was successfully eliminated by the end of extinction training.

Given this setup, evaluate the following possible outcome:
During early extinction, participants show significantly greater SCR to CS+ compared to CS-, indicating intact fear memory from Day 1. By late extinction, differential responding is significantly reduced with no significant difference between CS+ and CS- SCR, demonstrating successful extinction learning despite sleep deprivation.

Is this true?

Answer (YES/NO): YES